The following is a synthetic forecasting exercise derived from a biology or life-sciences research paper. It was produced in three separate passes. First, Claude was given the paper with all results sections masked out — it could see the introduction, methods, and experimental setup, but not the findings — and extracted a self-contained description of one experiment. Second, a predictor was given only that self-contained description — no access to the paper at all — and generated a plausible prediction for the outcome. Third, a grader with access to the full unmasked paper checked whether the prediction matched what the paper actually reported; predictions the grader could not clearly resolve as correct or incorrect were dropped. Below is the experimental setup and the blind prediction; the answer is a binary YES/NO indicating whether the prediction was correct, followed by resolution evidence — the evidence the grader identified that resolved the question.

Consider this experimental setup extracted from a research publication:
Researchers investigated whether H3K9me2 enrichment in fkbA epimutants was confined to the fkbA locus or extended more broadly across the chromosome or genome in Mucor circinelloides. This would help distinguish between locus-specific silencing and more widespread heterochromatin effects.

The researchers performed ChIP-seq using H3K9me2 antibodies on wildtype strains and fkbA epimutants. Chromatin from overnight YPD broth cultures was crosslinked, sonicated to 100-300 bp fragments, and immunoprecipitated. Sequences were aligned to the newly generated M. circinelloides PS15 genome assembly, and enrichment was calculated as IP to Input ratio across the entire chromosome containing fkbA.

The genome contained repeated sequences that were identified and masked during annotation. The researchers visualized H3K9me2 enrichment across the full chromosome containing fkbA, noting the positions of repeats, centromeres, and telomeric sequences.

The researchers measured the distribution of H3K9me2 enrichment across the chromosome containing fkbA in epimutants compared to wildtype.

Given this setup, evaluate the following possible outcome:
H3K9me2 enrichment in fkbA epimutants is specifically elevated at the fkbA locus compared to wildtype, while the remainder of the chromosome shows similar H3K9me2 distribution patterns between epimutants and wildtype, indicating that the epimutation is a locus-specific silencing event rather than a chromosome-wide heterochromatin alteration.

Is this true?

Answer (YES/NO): NO